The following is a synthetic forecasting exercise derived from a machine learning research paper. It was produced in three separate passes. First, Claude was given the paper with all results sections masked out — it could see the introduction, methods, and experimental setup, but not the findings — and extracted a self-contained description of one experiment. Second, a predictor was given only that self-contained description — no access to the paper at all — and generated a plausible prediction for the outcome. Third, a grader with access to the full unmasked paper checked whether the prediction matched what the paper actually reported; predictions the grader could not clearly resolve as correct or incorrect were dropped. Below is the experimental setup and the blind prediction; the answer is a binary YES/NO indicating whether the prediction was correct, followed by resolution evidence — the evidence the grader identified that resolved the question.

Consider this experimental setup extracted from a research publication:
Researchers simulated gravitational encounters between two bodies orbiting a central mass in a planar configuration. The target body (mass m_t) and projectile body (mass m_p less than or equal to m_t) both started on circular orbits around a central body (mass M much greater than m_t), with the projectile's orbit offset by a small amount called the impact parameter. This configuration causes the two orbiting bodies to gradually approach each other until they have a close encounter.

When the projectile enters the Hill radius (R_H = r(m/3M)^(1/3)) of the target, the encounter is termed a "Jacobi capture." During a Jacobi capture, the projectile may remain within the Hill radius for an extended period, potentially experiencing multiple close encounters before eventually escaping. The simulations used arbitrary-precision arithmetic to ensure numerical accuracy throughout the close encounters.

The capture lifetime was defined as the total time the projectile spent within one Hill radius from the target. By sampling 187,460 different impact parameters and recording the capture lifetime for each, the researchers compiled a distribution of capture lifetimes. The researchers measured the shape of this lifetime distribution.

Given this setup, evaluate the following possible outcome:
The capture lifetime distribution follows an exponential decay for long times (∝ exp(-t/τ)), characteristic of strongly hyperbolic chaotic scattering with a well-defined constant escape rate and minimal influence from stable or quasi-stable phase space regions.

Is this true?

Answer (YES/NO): YES